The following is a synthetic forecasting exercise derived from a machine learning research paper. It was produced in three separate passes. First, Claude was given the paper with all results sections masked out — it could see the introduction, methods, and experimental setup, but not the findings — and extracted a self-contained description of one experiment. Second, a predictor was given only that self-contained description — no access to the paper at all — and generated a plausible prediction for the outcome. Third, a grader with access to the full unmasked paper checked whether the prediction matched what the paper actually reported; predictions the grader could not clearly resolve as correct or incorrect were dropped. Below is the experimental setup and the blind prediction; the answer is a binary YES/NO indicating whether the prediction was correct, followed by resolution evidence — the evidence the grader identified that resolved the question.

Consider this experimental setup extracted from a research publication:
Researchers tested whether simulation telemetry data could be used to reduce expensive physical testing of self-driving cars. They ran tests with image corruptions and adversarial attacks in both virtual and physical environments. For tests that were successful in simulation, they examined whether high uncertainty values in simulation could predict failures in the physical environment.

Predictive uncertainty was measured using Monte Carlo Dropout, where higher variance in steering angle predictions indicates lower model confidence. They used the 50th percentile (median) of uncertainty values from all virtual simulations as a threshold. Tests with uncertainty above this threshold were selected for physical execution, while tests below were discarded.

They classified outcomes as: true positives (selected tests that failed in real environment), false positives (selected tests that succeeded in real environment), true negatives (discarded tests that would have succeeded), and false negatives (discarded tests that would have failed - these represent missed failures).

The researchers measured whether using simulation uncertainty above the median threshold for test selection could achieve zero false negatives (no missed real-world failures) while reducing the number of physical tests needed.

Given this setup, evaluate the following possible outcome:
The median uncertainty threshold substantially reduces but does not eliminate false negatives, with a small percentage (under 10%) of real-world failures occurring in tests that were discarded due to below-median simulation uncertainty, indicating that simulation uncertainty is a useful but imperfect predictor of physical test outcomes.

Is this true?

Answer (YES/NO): NO